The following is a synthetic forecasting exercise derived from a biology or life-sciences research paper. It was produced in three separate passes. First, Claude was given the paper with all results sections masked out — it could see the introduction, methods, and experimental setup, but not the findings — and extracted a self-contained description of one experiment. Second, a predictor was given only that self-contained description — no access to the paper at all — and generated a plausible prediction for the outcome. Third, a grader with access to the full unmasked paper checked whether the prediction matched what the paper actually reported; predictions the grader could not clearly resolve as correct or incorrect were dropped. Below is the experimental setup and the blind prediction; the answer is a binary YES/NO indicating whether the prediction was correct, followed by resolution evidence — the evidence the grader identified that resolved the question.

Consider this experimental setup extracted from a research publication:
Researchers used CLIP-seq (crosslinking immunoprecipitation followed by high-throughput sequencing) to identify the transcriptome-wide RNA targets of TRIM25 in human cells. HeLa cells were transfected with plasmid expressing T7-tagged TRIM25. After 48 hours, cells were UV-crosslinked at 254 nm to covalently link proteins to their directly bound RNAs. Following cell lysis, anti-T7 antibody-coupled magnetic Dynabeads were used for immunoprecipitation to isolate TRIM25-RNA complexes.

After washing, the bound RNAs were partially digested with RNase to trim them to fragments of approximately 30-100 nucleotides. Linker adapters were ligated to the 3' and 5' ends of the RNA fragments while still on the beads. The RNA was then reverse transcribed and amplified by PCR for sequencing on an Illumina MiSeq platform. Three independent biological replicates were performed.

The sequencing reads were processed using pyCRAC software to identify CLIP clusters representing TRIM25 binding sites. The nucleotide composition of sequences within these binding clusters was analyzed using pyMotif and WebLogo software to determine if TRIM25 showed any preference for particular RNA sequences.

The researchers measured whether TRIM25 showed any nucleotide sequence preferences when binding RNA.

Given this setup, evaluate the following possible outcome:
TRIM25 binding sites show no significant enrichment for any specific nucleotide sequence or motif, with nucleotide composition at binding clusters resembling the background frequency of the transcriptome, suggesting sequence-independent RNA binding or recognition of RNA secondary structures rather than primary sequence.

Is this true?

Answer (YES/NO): NO